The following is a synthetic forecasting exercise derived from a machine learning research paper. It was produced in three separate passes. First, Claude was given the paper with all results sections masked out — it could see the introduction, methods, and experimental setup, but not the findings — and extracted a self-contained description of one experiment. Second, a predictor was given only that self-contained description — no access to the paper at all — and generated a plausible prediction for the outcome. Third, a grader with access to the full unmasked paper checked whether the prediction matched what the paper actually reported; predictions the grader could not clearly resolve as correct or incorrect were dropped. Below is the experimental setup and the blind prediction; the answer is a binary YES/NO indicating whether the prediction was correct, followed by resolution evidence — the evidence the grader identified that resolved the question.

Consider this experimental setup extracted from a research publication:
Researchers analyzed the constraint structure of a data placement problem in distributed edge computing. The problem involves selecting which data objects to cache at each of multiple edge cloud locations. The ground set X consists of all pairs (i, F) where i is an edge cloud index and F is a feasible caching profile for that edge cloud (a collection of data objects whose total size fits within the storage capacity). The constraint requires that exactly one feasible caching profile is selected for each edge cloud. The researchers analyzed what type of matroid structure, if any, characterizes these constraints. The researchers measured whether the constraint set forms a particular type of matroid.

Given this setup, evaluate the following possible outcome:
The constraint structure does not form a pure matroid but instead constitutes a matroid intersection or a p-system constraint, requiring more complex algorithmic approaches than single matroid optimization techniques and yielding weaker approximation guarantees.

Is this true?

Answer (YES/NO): NO